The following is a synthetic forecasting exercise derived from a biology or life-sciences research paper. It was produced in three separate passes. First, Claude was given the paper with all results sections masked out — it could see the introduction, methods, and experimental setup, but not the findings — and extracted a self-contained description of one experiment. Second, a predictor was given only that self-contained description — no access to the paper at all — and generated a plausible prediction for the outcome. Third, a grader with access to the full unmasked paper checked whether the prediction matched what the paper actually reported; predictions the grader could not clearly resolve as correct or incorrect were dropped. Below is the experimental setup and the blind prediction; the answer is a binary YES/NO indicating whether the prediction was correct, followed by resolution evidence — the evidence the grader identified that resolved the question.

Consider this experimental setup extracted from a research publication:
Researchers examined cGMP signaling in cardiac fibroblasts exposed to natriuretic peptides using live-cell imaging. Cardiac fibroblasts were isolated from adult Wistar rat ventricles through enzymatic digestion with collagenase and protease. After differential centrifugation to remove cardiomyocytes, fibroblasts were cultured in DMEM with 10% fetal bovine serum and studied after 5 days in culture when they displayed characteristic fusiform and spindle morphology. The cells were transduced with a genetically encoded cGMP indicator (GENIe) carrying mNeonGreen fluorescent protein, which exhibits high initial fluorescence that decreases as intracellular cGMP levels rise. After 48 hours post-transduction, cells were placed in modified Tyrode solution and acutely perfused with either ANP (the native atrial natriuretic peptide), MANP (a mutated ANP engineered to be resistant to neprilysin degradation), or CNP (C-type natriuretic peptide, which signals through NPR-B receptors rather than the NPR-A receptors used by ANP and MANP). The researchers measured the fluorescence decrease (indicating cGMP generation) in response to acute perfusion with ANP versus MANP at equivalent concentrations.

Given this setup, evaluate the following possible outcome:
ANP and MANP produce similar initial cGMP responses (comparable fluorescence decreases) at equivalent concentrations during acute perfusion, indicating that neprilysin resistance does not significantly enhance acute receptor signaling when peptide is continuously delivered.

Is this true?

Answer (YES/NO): YES